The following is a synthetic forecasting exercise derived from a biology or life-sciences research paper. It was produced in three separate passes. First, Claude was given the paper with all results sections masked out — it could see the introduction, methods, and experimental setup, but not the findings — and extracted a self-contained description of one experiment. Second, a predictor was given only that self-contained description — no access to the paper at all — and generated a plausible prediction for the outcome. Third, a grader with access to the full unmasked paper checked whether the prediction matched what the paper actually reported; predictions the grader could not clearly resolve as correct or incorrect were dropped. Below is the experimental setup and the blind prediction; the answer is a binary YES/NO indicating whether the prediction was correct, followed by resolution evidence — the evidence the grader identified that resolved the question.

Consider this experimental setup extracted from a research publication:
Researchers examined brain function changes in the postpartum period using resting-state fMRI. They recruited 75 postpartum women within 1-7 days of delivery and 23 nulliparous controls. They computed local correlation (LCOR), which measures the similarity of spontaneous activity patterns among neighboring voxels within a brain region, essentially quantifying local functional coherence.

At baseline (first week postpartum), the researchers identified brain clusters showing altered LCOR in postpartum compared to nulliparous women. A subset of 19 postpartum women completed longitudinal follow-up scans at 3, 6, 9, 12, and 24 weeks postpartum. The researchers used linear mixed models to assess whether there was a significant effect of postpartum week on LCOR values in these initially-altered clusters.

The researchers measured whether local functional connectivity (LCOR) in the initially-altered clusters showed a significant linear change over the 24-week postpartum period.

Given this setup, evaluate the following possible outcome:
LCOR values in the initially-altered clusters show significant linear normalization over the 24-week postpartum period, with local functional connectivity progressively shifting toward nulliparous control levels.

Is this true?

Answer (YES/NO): NO